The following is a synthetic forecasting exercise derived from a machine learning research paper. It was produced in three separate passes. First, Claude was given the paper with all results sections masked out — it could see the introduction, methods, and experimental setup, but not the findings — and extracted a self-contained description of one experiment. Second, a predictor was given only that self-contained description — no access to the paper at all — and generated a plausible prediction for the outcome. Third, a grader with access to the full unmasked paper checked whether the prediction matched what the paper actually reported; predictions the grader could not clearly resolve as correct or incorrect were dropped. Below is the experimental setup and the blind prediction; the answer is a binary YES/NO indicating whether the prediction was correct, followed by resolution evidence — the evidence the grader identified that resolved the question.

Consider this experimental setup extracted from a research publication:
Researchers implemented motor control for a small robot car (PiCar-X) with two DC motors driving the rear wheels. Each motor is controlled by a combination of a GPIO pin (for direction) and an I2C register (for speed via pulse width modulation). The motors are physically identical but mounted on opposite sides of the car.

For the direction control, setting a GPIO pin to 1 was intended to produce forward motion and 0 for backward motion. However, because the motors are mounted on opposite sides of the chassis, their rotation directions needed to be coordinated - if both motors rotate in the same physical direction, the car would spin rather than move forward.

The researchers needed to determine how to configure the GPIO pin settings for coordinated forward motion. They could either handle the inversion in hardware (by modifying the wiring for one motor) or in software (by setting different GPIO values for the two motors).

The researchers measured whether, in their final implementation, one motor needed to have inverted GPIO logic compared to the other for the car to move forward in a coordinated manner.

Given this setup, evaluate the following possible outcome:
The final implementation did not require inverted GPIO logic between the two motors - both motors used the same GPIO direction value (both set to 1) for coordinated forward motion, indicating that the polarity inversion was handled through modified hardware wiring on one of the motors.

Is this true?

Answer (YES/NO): NO